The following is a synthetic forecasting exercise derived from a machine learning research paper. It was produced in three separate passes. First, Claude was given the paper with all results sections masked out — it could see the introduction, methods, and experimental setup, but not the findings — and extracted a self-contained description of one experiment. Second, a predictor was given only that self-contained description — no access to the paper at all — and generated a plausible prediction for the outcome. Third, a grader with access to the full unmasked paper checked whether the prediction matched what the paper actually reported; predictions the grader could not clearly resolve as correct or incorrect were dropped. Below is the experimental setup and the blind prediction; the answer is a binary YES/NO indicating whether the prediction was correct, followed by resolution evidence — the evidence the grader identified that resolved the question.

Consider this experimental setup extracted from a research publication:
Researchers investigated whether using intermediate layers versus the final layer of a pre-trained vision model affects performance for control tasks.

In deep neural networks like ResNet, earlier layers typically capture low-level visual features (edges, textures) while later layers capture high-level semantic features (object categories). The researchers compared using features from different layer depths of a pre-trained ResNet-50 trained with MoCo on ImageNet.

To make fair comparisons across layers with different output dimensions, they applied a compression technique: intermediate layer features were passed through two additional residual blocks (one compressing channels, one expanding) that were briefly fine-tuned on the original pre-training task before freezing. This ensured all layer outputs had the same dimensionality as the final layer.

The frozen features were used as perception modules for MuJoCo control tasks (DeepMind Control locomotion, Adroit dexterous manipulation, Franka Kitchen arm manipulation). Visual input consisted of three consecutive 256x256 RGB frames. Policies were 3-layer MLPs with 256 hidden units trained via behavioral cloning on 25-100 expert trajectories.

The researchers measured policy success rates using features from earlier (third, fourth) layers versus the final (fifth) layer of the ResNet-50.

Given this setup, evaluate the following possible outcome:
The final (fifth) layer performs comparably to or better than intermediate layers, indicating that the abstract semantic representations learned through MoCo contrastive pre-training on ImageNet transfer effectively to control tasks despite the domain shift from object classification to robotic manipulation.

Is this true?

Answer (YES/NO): NO